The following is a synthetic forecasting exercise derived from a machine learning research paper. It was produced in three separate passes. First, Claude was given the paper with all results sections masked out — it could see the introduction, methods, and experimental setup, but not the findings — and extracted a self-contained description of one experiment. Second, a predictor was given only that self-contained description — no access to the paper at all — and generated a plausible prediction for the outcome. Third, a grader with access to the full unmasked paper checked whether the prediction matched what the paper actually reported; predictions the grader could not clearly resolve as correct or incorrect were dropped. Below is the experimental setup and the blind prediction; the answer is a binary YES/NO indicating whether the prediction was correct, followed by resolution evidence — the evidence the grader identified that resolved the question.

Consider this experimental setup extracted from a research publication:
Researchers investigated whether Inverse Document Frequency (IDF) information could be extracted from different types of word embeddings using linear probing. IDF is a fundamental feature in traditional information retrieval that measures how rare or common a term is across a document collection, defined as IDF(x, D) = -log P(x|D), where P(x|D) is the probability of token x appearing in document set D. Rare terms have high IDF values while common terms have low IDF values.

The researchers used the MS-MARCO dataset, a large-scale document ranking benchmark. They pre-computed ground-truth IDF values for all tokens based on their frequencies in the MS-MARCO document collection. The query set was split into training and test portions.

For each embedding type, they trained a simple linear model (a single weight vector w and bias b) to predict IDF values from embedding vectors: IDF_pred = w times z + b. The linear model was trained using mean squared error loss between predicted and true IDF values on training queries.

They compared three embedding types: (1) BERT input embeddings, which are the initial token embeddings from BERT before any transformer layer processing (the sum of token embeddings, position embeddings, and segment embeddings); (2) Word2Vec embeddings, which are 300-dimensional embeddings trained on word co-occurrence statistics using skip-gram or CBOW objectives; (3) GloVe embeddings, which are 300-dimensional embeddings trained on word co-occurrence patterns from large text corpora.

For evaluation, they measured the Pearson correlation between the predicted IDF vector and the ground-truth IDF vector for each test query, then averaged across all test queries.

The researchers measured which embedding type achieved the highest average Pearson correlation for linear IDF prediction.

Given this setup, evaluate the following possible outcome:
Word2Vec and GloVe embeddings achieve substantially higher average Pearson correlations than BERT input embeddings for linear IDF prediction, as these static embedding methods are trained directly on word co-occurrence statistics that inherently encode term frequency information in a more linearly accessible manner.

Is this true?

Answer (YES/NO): NO